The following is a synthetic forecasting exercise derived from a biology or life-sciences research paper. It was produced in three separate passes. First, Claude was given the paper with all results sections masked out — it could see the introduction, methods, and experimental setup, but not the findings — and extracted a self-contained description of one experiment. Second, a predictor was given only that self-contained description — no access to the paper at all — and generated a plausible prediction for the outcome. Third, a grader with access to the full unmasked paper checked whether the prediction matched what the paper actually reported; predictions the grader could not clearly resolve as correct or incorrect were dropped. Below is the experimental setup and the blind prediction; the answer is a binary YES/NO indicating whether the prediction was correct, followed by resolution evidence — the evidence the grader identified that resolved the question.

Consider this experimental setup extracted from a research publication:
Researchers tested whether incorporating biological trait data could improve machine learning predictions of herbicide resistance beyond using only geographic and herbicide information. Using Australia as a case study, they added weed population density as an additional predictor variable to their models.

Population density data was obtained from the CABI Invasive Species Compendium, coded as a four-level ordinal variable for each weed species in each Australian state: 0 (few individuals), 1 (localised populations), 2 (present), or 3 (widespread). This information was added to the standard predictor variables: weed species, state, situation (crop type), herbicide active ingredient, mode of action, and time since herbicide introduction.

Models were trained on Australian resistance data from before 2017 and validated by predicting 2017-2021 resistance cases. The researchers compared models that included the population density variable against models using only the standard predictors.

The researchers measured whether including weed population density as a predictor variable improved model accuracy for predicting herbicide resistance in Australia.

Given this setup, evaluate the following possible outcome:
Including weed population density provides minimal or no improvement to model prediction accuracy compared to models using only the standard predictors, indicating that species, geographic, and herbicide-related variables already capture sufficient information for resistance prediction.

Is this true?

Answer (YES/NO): YES